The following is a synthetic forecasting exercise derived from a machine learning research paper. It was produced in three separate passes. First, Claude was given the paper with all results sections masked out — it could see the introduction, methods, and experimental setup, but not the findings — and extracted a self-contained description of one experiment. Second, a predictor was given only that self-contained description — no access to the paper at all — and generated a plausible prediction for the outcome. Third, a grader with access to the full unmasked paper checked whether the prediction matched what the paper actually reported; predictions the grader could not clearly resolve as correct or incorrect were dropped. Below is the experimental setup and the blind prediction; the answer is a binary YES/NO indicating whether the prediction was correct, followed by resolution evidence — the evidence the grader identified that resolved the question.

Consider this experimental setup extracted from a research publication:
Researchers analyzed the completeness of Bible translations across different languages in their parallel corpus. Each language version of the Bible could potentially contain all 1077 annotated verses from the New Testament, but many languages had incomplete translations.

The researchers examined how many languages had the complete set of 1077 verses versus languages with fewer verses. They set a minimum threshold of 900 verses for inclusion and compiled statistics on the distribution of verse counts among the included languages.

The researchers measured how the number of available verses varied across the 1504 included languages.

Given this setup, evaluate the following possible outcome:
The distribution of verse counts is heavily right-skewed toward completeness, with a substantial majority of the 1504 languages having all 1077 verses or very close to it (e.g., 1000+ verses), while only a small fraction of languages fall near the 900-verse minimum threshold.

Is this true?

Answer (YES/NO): YES